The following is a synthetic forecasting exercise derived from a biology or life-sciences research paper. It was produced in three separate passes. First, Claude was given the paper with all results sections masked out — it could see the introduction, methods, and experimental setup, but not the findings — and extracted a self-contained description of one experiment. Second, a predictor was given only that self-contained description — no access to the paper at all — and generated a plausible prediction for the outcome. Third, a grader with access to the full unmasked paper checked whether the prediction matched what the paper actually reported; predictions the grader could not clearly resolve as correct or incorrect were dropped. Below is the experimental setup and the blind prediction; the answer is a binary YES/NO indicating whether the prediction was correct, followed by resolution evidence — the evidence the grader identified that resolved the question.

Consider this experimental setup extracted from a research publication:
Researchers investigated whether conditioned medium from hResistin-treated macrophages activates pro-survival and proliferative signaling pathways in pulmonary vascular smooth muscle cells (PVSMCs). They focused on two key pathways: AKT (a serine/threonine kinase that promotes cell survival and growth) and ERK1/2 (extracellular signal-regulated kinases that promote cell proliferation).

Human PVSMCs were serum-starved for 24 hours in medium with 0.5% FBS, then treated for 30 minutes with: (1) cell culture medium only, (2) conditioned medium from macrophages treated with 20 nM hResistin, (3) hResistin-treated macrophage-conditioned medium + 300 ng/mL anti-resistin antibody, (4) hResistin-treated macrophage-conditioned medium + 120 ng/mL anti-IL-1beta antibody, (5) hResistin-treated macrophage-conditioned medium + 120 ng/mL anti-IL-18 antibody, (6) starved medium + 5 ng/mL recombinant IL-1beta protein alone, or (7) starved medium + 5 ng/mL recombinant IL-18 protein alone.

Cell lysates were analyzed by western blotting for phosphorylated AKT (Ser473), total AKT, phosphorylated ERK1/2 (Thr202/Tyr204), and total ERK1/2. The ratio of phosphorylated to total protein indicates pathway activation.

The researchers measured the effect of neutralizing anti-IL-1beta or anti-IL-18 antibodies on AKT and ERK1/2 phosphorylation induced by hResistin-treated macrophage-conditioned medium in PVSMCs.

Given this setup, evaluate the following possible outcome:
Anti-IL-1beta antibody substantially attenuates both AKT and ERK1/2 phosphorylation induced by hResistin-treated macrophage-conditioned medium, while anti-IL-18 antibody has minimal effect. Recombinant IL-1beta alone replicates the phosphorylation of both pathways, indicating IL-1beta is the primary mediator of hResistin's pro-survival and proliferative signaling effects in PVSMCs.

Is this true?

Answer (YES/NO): NO